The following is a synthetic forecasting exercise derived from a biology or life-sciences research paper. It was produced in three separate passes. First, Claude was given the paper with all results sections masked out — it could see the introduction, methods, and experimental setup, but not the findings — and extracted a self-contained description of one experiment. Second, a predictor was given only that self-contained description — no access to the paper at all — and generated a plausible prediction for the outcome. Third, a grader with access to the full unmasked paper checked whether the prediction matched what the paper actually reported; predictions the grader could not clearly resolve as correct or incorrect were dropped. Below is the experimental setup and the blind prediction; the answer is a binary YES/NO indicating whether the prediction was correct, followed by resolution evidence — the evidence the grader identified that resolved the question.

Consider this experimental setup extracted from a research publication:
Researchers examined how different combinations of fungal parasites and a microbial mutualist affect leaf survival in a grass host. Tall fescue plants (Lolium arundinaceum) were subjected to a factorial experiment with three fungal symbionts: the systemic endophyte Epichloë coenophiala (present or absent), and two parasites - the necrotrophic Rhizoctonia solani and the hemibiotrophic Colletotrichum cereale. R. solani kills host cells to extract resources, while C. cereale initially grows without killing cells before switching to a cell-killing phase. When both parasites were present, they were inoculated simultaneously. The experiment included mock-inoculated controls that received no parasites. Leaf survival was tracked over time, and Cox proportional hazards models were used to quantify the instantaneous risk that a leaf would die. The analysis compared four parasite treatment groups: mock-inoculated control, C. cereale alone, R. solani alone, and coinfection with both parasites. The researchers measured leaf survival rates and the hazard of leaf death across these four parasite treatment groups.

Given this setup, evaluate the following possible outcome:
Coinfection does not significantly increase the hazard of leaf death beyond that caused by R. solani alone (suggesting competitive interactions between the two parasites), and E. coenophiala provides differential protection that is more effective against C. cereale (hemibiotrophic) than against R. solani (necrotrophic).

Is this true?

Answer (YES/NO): NO